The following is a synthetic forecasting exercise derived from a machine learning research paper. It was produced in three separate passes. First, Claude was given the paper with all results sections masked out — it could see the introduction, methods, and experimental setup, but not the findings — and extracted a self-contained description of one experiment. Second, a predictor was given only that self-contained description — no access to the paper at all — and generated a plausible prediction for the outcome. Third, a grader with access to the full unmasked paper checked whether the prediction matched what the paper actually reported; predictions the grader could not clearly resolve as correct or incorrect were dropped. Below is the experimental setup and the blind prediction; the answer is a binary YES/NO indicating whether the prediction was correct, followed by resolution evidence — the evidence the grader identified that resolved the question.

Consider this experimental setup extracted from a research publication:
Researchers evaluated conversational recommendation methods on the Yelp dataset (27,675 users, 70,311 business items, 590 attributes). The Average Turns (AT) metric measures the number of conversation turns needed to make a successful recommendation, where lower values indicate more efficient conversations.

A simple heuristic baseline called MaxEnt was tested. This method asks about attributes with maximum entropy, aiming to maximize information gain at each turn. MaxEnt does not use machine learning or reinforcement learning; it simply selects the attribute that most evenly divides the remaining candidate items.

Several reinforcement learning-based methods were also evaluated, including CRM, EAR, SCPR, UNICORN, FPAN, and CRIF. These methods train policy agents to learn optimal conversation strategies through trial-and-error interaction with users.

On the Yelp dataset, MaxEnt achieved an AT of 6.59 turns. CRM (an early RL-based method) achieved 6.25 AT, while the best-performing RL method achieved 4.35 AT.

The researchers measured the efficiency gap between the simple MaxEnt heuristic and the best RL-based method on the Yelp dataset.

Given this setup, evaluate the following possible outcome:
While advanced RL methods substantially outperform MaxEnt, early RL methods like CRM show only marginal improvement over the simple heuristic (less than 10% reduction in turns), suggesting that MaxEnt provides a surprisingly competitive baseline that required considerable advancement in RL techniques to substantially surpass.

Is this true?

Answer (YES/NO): YES